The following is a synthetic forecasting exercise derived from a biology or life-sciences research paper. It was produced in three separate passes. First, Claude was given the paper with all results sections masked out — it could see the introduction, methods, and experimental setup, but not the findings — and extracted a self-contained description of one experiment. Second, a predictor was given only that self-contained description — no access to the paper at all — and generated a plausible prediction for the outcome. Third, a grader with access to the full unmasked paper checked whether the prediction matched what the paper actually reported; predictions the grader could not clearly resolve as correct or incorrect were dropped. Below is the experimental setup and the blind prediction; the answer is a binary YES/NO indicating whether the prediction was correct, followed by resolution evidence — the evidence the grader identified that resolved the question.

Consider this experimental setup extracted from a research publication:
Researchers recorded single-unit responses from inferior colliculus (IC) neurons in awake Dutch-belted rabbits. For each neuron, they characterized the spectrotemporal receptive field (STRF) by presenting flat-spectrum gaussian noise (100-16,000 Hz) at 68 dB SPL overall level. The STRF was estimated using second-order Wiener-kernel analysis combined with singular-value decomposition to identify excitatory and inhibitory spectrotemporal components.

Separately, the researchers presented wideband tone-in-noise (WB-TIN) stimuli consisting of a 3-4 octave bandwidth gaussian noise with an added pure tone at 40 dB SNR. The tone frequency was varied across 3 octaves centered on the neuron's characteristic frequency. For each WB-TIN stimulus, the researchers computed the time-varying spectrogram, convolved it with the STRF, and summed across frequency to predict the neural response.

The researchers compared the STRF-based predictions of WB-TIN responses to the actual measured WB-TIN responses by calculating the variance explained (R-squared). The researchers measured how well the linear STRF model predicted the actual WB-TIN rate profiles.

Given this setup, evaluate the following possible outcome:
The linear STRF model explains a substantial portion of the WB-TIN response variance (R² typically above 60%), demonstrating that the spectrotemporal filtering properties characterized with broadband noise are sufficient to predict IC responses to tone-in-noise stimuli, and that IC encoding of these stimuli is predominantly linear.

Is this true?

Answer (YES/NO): NO